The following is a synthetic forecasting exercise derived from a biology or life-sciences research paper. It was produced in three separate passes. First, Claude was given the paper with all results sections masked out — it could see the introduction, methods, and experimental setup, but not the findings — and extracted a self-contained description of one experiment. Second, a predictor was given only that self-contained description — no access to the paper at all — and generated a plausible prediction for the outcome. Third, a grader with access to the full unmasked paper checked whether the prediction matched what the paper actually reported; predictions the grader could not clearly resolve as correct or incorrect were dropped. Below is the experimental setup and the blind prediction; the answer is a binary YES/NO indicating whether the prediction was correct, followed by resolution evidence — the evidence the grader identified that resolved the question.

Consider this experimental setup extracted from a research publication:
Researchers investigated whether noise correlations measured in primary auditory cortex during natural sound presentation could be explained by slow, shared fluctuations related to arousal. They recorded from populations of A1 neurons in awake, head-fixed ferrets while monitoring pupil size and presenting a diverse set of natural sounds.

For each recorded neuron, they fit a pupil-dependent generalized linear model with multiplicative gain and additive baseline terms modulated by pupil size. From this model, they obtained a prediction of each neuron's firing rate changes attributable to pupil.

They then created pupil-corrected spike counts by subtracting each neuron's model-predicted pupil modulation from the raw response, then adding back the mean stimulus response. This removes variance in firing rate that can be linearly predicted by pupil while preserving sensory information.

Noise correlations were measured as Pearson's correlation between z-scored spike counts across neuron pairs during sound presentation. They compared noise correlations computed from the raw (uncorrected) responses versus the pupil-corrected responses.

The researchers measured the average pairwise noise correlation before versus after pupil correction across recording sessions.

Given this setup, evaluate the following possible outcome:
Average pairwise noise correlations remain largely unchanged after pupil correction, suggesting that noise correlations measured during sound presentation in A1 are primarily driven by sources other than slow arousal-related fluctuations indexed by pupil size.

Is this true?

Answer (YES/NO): NO